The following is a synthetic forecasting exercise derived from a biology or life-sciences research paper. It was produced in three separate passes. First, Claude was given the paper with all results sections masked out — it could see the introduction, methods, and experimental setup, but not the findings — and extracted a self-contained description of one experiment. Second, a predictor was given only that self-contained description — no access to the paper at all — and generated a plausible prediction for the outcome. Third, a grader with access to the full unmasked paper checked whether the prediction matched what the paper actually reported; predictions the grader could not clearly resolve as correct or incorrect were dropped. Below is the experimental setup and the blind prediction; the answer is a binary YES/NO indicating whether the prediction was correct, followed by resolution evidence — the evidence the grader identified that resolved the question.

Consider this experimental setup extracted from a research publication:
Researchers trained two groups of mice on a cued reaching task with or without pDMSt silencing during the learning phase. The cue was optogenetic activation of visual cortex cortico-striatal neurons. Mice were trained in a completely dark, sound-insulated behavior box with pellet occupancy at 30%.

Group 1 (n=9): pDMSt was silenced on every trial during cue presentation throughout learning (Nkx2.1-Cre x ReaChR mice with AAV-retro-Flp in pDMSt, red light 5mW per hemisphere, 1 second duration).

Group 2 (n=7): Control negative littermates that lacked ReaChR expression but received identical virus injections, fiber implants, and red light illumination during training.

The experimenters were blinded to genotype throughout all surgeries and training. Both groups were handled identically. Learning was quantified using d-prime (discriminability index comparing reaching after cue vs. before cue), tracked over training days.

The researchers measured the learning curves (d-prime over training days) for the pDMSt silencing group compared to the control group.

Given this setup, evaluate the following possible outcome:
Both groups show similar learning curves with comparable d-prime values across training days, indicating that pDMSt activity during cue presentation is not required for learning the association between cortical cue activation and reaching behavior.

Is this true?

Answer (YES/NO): NO